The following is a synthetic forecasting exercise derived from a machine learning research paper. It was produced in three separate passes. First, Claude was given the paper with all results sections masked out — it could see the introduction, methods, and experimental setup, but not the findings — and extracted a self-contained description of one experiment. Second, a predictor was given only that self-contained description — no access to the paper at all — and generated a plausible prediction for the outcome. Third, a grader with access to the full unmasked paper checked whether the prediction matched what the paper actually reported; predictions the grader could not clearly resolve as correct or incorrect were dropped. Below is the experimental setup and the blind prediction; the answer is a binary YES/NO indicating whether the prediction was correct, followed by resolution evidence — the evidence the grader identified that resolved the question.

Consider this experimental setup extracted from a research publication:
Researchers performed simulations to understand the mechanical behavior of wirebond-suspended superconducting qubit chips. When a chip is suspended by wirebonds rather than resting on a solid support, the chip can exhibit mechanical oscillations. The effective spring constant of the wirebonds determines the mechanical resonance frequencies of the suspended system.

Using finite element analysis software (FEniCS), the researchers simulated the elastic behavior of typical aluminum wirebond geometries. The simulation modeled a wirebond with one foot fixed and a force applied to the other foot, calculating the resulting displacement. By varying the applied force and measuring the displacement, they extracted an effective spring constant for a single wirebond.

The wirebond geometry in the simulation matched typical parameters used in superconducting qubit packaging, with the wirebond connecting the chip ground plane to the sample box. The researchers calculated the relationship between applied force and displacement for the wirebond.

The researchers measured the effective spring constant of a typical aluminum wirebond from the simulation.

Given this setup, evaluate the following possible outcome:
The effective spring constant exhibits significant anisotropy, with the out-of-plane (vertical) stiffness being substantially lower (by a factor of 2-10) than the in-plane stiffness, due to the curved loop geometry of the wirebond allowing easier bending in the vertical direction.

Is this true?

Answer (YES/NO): NO